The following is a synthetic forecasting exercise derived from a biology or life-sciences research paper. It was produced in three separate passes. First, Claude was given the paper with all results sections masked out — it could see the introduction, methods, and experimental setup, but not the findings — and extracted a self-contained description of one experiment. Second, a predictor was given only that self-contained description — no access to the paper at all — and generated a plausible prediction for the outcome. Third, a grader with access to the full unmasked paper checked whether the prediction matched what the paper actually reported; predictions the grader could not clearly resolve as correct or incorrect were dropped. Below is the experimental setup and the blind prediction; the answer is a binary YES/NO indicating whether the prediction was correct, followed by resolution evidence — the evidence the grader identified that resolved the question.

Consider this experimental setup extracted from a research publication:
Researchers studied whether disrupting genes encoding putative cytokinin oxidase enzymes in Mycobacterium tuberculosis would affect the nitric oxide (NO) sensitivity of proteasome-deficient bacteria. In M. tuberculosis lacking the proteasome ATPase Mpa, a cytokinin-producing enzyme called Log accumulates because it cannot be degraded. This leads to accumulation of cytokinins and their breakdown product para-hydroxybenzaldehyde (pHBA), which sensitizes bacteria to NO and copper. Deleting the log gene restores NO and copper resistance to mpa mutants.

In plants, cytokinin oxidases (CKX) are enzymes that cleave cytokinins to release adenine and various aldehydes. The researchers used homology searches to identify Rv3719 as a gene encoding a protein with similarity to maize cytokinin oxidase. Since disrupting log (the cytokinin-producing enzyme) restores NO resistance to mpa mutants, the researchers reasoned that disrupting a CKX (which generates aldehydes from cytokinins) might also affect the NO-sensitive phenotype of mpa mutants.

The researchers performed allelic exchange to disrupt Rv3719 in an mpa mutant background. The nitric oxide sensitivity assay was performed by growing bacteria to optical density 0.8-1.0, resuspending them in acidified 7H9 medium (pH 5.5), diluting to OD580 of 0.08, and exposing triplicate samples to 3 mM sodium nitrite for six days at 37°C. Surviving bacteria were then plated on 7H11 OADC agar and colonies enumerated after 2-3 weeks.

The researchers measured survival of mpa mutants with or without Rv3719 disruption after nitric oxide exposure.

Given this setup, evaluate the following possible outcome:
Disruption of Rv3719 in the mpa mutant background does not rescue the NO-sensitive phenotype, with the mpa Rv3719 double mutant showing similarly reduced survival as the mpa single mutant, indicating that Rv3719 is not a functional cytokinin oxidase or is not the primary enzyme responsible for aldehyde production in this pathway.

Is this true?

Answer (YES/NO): YES